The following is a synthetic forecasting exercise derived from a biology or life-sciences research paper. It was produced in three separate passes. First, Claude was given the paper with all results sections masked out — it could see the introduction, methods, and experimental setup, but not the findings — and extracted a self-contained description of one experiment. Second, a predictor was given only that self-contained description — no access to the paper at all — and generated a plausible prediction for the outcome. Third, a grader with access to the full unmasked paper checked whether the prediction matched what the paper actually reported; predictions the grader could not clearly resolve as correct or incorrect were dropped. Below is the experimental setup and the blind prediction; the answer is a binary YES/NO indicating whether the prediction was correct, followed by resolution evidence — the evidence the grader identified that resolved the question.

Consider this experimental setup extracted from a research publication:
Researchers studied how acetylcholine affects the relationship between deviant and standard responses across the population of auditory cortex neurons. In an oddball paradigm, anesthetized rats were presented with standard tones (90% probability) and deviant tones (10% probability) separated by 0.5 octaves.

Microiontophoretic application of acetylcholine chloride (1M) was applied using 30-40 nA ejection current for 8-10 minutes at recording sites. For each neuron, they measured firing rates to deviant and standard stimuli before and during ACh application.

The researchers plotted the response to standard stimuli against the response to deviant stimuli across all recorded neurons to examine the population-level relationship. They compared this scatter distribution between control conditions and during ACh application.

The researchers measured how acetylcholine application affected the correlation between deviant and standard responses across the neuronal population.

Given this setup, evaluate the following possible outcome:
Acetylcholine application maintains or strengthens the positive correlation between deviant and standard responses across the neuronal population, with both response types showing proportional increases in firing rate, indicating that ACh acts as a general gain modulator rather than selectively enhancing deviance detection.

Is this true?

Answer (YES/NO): NO